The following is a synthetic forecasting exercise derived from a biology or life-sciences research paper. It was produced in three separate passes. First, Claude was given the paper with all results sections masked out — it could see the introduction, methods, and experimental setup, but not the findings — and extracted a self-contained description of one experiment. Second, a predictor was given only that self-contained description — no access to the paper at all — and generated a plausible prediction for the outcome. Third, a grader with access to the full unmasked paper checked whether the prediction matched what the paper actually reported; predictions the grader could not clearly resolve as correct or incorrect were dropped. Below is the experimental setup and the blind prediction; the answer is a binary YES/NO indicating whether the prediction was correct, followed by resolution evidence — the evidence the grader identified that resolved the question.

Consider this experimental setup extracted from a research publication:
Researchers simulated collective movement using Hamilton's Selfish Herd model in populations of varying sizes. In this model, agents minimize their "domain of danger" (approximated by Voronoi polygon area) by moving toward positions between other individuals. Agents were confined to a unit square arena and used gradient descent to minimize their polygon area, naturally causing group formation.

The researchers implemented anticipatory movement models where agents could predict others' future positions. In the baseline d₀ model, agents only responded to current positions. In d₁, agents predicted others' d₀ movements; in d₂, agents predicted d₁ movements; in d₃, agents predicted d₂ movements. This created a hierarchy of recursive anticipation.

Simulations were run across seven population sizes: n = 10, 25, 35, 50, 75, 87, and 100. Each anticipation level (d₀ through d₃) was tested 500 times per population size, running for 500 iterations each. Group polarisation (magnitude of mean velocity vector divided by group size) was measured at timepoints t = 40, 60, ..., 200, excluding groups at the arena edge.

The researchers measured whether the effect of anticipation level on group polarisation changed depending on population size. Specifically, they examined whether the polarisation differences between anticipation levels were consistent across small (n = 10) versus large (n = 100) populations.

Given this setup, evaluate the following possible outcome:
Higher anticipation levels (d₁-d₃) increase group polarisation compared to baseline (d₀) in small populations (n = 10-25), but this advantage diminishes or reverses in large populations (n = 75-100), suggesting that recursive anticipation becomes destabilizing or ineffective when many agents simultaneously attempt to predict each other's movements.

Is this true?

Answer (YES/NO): NO